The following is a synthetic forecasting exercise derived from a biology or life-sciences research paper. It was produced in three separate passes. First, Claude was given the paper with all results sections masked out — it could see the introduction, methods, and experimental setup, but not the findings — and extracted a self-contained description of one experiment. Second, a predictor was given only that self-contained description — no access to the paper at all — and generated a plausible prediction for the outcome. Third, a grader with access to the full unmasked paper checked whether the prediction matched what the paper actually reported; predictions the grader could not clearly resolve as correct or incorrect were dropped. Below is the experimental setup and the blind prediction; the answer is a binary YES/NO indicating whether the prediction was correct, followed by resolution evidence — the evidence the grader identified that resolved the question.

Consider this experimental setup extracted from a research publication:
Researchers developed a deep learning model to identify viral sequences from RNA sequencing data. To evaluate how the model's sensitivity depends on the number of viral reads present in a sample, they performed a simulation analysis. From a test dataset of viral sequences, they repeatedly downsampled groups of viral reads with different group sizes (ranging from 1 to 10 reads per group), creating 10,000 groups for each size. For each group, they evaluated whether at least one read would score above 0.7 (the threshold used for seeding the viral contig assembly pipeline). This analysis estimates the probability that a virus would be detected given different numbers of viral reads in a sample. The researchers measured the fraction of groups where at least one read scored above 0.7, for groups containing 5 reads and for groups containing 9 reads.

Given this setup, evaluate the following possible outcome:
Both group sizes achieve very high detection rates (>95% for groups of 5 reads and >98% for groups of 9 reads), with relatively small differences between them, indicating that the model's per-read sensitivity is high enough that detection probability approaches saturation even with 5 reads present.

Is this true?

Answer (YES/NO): NO